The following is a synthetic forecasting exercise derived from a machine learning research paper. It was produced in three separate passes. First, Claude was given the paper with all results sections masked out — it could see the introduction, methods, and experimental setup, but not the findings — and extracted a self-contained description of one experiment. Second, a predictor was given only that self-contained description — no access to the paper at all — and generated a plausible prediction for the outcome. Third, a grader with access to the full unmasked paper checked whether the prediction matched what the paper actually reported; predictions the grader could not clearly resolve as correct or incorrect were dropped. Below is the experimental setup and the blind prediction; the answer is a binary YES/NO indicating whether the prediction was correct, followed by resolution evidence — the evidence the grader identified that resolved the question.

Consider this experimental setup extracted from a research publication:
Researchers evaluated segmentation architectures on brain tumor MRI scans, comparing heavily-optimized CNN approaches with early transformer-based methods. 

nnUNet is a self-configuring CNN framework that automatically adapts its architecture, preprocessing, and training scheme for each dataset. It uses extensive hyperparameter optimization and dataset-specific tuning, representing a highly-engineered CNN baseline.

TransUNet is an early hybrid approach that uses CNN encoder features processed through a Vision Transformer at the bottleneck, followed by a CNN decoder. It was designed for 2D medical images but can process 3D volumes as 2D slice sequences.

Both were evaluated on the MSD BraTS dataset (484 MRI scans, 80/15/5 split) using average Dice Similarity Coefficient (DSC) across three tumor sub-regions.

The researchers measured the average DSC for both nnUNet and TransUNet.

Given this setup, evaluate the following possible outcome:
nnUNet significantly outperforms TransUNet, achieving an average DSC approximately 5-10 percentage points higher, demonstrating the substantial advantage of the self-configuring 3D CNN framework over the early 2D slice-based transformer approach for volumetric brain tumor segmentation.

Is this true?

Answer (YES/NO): NO